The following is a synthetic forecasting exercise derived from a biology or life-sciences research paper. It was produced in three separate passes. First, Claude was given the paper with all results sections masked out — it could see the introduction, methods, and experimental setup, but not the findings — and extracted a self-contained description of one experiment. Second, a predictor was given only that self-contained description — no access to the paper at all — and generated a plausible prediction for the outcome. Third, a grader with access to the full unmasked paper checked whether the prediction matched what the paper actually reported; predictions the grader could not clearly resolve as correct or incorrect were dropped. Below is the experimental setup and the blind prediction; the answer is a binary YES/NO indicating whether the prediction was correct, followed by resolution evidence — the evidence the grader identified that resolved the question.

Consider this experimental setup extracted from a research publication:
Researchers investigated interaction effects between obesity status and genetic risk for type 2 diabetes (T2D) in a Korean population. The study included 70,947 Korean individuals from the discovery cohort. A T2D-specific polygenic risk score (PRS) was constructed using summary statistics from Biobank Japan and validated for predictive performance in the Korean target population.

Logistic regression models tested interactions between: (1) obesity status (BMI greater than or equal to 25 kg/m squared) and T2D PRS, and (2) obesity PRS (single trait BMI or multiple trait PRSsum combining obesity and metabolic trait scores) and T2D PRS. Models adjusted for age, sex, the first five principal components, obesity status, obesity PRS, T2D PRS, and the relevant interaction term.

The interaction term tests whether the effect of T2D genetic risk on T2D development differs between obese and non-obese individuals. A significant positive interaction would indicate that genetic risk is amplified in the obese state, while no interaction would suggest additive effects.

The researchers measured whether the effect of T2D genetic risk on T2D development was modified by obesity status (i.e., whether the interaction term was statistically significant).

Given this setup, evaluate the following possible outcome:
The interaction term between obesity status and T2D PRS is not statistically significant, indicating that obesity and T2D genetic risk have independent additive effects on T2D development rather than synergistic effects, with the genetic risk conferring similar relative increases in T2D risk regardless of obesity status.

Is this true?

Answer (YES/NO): NO